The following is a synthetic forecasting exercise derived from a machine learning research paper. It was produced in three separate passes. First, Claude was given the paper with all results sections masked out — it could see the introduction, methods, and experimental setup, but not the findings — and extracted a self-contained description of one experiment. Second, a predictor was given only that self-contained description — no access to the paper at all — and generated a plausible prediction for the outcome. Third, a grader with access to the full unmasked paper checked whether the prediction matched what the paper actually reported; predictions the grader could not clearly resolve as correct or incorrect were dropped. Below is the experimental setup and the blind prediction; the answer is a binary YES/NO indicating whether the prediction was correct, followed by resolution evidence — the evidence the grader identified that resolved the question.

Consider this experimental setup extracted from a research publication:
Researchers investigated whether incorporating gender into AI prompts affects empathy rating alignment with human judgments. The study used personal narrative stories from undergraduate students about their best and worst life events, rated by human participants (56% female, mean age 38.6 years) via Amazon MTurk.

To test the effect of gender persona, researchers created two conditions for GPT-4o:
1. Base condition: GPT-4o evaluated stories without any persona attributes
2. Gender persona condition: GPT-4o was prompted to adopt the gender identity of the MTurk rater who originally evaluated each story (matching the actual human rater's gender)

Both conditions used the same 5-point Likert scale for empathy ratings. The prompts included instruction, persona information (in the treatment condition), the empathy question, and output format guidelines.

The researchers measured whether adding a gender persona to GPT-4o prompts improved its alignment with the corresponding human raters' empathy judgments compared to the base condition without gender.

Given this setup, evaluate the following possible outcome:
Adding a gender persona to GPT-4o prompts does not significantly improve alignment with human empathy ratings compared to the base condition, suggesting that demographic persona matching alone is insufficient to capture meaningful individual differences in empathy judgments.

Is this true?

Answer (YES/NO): YES